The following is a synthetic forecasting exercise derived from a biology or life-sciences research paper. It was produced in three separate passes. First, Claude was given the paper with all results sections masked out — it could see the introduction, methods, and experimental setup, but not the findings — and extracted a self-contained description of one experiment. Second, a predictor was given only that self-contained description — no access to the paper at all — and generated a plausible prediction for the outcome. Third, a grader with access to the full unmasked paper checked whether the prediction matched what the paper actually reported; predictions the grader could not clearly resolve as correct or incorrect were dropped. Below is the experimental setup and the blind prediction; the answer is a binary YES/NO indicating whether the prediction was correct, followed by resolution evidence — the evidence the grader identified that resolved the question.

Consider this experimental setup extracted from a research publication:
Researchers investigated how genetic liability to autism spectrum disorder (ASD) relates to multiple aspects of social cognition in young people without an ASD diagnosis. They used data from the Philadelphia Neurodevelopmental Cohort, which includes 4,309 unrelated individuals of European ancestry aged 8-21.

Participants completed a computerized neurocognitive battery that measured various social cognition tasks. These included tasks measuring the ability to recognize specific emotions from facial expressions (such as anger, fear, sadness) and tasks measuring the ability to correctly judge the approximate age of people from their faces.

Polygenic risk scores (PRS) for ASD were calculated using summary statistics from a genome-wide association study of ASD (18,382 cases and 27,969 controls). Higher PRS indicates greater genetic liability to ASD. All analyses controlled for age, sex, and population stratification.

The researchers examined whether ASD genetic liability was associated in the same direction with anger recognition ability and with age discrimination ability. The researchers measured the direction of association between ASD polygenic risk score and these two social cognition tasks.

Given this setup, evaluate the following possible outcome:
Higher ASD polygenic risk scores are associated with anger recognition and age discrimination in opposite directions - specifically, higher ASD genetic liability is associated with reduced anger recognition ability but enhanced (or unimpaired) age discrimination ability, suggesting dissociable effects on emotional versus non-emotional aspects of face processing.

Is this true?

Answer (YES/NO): NO